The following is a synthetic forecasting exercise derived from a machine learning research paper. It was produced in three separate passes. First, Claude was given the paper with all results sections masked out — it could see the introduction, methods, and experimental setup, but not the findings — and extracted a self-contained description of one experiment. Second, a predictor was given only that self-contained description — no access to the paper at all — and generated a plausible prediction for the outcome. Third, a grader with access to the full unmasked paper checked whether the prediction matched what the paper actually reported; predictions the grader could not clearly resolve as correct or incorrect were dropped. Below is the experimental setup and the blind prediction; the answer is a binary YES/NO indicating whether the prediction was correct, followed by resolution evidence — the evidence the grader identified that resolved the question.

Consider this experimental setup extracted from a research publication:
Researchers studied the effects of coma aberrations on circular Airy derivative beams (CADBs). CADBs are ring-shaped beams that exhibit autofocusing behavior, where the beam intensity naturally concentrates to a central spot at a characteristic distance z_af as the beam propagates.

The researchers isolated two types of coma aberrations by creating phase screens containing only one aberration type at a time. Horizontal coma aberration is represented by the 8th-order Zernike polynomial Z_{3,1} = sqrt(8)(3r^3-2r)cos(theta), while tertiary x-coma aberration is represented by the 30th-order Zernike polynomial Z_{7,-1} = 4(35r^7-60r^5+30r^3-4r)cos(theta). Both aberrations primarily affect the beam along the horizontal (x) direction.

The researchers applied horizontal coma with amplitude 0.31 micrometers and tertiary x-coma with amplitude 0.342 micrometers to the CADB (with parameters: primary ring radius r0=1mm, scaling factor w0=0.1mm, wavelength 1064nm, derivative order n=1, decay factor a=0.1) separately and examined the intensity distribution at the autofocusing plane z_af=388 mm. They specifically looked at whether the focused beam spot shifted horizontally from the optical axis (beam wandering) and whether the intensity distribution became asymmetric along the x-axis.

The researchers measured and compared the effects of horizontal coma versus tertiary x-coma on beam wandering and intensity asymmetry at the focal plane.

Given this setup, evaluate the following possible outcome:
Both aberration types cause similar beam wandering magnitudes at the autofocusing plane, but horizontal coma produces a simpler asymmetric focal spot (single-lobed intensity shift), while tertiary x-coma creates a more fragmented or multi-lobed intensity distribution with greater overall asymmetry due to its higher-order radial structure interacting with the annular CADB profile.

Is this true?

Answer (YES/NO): NO